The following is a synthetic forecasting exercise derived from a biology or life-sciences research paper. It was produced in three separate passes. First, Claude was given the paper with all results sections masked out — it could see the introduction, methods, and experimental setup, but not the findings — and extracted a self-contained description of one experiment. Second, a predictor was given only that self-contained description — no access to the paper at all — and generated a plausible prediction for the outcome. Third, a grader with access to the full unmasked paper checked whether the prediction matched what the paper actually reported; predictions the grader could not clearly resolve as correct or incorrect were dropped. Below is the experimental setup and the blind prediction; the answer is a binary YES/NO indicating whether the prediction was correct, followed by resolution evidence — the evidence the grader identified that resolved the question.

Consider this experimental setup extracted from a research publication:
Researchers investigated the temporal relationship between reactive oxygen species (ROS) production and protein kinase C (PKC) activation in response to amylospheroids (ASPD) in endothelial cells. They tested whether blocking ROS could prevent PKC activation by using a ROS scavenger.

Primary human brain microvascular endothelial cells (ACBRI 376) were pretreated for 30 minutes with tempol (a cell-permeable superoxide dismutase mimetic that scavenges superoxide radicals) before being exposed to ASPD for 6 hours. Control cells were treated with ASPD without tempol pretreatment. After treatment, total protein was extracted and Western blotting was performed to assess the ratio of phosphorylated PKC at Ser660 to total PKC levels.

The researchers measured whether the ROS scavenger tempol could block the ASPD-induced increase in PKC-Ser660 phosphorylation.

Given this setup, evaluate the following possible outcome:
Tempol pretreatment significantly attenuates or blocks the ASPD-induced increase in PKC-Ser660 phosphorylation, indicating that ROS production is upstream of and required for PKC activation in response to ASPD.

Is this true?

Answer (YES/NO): YES